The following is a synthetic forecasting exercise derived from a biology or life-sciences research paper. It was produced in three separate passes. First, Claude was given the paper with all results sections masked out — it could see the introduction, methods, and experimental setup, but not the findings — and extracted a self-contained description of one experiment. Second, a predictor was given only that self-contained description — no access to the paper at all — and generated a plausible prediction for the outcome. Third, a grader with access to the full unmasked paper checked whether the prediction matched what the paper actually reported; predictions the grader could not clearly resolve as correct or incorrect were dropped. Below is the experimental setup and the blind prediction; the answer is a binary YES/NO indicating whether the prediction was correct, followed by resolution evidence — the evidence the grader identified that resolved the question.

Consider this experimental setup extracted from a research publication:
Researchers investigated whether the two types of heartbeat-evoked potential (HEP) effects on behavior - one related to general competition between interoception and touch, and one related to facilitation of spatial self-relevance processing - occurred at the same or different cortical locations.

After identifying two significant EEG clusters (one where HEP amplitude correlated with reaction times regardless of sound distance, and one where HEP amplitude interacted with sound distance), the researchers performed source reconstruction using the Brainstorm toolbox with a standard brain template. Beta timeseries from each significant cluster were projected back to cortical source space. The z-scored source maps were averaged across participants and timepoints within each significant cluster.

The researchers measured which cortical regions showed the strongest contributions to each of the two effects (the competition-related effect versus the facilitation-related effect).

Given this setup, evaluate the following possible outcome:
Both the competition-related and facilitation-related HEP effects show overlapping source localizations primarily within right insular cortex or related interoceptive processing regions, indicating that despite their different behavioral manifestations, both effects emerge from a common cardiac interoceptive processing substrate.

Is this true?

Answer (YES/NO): NO